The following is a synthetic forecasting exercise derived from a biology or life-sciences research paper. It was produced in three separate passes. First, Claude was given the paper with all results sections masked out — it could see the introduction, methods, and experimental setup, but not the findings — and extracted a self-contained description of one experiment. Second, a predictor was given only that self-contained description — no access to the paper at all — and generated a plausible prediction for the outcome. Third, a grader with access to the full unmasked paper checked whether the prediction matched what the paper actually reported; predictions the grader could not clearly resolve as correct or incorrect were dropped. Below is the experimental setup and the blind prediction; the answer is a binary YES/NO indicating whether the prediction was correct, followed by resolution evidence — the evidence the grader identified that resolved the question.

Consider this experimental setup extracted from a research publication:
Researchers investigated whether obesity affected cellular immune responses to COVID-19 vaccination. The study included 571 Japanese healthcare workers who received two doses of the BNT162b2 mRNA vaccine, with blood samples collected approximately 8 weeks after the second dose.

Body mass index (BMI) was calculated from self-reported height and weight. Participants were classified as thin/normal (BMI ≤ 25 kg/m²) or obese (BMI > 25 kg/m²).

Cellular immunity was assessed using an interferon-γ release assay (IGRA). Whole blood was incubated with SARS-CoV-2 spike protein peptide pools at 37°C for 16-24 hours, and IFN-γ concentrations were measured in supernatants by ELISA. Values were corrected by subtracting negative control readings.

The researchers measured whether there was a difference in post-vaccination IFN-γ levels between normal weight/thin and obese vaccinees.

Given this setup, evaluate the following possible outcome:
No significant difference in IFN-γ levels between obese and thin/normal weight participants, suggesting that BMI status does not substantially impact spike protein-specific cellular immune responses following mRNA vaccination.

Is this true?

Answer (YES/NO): YES